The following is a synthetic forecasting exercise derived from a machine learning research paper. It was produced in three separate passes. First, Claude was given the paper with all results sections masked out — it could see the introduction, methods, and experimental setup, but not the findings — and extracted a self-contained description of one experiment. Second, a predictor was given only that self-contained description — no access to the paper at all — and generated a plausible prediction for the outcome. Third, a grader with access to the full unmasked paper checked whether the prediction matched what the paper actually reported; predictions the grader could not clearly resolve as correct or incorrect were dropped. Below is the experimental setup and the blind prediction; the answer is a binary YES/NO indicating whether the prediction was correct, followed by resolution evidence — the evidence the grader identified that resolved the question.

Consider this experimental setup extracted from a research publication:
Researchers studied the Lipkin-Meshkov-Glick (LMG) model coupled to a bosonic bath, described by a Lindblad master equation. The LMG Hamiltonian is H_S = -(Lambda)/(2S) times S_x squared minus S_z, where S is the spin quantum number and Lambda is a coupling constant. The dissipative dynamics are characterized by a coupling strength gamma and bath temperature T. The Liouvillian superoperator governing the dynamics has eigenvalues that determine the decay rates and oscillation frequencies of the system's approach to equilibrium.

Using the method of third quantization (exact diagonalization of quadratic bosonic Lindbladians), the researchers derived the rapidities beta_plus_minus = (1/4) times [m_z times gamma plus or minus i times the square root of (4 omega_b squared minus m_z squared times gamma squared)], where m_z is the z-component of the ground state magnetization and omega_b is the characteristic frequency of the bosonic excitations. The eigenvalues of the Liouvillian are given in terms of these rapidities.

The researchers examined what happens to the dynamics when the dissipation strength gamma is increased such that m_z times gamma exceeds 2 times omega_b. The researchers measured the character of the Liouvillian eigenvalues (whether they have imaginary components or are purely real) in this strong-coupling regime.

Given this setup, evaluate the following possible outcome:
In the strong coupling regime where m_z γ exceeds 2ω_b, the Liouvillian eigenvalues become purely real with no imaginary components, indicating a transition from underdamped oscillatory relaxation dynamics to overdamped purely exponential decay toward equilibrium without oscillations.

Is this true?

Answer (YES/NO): YES